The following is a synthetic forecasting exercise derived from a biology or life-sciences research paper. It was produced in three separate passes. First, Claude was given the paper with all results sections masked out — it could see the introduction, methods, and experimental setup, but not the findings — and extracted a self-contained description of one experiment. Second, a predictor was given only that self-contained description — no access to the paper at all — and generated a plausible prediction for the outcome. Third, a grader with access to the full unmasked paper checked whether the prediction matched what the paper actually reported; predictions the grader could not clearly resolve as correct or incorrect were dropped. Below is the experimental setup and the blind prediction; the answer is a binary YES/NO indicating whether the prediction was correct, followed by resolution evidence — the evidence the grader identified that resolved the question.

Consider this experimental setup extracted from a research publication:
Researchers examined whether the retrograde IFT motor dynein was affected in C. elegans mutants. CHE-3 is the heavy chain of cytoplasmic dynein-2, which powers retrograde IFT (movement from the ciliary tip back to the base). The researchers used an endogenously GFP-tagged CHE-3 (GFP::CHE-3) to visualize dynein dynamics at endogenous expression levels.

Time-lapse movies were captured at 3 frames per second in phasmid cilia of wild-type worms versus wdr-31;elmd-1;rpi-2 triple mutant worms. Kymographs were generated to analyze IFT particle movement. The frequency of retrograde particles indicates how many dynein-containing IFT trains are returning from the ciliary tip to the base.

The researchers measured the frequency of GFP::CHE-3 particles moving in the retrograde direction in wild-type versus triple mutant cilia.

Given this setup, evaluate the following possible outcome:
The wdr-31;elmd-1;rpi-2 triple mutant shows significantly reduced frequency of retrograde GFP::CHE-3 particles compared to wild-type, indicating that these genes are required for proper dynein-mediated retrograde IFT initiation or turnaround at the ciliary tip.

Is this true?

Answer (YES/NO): NO